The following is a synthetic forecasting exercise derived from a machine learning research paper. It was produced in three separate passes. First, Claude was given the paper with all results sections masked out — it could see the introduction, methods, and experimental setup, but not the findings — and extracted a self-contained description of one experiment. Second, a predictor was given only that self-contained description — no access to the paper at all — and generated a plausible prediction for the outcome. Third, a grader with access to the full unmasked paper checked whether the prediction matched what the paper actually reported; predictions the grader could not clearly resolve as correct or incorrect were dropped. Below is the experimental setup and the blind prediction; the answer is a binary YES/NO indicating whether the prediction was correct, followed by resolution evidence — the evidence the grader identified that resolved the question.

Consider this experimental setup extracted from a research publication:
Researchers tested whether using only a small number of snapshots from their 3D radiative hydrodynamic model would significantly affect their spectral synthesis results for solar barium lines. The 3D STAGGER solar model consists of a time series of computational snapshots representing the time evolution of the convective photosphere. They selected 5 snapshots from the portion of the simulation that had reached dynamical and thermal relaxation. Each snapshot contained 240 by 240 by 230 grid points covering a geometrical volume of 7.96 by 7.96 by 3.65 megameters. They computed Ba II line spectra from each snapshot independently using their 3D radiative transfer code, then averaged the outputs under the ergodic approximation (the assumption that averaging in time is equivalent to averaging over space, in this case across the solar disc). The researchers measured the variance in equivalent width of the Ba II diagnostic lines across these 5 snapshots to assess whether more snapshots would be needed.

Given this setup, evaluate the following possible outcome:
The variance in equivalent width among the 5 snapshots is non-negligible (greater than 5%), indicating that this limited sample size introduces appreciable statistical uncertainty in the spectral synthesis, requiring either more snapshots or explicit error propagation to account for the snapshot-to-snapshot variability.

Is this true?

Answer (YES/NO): NO